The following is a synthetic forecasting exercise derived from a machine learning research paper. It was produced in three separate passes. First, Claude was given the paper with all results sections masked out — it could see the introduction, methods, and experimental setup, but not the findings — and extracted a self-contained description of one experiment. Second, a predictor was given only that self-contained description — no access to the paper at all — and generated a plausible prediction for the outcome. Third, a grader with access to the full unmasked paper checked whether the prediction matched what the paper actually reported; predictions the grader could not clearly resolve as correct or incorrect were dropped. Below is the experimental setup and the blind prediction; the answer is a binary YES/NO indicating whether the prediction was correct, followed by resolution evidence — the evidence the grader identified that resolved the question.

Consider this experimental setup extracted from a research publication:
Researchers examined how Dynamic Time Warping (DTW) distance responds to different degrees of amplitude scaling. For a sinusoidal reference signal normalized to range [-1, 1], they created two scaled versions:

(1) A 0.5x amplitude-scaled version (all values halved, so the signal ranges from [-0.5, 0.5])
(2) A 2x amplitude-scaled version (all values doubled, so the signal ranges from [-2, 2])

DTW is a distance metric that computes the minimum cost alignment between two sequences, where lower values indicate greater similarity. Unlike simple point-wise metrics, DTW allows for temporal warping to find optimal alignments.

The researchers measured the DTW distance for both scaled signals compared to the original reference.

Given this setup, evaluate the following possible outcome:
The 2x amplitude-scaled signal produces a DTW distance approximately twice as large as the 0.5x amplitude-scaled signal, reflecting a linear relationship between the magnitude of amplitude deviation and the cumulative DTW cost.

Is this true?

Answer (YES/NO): YES